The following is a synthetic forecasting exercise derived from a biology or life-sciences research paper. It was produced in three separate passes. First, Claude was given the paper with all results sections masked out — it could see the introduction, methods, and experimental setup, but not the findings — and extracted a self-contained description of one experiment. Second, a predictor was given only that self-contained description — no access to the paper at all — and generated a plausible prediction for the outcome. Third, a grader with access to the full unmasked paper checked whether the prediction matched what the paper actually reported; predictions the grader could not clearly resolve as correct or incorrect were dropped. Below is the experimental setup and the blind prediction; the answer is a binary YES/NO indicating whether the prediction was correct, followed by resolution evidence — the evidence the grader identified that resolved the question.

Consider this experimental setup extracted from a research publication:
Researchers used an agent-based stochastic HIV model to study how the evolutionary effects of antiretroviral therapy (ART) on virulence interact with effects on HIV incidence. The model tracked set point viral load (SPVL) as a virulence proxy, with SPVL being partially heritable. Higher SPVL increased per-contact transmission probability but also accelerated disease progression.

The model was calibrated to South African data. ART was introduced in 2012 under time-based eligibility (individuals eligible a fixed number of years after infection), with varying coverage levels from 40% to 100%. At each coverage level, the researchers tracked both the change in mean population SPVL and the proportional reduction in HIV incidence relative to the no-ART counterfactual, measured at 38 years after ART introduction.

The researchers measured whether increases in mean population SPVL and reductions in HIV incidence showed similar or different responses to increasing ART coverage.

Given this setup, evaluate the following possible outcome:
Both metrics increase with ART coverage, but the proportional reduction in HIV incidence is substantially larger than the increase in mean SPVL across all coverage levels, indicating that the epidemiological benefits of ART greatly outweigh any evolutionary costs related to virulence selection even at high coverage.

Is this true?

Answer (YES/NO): YES